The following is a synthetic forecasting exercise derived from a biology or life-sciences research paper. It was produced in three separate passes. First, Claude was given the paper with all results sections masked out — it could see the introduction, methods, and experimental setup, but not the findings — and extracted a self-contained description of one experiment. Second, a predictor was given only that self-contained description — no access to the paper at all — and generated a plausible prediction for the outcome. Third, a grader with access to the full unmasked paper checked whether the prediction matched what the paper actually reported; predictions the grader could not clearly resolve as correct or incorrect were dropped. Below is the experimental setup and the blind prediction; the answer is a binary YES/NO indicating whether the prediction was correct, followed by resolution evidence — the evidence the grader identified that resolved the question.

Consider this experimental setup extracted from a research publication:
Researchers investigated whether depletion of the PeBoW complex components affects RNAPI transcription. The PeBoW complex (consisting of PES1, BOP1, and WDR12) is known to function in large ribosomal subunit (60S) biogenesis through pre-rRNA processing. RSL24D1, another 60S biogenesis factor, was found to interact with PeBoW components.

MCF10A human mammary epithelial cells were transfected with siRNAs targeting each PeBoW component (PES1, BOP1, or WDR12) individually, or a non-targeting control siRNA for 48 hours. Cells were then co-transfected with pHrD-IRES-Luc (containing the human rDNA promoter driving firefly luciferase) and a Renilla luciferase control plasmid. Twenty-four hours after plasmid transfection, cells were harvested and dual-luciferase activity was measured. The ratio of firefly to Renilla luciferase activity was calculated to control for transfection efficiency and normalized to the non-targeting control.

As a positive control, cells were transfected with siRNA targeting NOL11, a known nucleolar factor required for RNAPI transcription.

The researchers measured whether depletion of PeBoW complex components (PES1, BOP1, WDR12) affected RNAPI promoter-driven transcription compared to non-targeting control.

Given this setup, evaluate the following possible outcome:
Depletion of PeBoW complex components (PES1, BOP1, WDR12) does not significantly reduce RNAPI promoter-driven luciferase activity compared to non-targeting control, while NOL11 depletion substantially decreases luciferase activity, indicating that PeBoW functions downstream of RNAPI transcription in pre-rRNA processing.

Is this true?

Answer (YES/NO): NO